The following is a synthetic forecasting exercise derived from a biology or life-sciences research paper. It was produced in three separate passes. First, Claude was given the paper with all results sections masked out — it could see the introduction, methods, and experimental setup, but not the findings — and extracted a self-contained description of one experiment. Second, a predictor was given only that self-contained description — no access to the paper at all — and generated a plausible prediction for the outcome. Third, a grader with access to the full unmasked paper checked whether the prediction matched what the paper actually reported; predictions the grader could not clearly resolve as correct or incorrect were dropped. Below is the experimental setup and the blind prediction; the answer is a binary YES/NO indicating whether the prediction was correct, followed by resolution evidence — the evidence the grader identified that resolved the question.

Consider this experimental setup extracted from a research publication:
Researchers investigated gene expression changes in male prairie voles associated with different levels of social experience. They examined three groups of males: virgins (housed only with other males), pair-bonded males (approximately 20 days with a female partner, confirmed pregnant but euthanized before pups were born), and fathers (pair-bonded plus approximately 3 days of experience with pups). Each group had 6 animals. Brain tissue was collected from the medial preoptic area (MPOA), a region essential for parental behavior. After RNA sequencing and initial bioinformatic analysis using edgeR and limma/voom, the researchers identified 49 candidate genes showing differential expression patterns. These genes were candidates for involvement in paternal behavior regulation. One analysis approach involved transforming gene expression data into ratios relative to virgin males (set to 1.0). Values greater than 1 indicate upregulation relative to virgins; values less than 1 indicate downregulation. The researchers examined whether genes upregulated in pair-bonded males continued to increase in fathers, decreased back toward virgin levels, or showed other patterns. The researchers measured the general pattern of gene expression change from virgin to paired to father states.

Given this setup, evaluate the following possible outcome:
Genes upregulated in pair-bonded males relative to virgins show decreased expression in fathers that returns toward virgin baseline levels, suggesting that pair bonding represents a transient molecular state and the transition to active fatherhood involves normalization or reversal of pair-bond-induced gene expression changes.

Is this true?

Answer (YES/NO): YES